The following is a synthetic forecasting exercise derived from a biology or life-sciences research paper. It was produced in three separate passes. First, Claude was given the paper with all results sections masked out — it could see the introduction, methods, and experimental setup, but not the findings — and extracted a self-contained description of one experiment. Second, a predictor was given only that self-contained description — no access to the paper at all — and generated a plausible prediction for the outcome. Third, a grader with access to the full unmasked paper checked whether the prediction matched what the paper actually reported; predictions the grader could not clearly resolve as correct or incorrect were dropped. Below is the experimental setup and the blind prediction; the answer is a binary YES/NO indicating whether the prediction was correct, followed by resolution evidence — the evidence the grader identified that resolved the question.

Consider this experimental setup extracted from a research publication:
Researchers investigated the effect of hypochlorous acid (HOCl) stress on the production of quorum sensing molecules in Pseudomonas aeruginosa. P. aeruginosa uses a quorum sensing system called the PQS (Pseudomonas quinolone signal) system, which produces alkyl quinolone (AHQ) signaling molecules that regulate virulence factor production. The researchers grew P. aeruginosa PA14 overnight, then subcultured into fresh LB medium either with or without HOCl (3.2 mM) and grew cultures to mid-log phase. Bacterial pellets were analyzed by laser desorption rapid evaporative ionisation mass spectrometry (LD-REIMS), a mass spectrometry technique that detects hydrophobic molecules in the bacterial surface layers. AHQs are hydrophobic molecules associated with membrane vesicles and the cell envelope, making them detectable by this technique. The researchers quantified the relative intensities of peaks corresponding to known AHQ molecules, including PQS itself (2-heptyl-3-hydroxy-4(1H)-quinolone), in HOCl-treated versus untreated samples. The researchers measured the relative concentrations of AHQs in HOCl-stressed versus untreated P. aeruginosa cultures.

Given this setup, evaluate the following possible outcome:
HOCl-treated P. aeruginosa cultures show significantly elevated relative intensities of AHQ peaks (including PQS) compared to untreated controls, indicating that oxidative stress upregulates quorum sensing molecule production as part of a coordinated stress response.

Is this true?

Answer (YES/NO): NO